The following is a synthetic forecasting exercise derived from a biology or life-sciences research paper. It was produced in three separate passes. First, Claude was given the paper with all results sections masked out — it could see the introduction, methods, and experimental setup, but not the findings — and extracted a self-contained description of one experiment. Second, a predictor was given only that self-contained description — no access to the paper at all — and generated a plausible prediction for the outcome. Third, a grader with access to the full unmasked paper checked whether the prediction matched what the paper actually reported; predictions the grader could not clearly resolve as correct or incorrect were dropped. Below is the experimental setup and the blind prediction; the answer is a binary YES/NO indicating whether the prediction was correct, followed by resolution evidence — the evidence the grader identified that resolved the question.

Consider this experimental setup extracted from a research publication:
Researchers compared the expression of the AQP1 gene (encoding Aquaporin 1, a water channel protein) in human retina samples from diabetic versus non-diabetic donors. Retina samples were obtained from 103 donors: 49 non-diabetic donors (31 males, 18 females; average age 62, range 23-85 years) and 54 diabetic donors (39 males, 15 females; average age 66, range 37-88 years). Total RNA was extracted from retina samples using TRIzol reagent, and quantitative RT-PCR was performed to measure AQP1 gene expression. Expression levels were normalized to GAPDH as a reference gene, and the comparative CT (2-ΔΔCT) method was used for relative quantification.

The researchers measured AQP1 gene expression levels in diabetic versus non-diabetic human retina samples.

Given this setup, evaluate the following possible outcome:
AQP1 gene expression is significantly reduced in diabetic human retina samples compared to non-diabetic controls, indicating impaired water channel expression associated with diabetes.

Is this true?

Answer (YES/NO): YES